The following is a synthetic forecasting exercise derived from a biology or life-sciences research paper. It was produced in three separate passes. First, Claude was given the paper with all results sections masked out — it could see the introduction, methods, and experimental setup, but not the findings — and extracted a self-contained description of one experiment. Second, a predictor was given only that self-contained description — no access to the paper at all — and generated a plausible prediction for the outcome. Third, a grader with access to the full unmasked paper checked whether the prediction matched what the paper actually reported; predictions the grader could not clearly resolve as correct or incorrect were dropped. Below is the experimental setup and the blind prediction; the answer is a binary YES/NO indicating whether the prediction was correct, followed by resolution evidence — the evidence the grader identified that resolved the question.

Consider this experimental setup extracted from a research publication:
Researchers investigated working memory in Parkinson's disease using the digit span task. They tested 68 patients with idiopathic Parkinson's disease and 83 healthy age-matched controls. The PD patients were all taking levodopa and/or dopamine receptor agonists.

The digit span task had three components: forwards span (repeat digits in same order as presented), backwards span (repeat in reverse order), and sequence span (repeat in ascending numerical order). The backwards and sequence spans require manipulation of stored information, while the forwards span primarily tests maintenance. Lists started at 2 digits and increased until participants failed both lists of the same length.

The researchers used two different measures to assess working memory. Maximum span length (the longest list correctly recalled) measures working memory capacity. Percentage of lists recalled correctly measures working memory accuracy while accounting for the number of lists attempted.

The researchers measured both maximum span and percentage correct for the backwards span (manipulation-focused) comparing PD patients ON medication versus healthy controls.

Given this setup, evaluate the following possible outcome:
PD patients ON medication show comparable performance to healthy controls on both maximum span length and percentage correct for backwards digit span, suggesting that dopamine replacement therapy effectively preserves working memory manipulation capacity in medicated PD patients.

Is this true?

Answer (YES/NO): NO